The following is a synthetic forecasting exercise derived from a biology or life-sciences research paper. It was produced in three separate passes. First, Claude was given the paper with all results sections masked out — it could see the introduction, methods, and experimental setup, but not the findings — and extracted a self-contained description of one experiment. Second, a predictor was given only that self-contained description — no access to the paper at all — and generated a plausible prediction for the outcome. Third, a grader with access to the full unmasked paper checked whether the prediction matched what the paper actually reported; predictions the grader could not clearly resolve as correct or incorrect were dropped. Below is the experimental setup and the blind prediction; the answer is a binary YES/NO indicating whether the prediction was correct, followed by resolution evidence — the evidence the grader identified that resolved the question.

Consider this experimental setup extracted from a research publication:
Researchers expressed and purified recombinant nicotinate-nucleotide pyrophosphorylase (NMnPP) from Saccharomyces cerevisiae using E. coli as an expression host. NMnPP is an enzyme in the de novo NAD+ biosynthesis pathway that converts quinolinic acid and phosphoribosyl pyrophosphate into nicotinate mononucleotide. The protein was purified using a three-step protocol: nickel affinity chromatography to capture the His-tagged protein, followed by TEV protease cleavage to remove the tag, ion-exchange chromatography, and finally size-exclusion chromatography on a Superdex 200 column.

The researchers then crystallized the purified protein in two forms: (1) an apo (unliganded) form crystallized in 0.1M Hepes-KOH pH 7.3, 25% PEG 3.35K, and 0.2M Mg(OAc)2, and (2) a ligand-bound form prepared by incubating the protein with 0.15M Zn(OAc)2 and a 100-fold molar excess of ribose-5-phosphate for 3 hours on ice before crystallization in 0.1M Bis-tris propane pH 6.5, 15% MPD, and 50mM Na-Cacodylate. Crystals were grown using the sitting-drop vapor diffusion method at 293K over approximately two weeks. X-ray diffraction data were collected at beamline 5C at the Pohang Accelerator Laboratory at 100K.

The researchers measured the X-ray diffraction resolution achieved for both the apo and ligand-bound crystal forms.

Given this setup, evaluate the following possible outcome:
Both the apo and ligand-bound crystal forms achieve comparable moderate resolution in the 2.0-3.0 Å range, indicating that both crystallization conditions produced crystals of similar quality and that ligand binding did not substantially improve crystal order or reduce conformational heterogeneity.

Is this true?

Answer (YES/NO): NO